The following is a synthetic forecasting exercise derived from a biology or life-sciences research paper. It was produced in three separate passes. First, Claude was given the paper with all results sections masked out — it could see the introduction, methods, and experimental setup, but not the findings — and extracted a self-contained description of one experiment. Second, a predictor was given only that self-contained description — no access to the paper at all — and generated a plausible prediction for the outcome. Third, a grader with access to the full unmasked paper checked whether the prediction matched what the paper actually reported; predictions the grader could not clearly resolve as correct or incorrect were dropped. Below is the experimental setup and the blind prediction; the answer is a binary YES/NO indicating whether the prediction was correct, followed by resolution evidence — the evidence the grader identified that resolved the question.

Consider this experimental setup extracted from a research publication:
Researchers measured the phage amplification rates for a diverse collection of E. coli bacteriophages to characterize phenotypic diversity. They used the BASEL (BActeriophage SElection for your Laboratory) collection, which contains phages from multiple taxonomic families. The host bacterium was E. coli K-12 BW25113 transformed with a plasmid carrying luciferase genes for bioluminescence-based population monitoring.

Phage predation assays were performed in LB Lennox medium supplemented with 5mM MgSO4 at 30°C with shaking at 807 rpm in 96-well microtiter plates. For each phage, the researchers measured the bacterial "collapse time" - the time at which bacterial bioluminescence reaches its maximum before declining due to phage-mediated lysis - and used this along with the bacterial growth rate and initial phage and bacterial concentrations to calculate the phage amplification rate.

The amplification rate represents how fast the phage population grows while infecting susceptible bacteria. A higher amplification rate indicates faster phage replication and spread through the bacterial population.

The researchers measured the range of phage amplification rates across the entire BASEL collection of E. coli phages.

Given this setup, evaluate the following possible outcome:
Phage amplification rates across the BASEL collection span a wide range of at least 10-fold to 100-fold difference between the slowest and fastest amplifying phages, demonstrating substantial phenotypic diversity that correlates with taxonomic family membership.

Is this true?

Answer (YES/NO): NO